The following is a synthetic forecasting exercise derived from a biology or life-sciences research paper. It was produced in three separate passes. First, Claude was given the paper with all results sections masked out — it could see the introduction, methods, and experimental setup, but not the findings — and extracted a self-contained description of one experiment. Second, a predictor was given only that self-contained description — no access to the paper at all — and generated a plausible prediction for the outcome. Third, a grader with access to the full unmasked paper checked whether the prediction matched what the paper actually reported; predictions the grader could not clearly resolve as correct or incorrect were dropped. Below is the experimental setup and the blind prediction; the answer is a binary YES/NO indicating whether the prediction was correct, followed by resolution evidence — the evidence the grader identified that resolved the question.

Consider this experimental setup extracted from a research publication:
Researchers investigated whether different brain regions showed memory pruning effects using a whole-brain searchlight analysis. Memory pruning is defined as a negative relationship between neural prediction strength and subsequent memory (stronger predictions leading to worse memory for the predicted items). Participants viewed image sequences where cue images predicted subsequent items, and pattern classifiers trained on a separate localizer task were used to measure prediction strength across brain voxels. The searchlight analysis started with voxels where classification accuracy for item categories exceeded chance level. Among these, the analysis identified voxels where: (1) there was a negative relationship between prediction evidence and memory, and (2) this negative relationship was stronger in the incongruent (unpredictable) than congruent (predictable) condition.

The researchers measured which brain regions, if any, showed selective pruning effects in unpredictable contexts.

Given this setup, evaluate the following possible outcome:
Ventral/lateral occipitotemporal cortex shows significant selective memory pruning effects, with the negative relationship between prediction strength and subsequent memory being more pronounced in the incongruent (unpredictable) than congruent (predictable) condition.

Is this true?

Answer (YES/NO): YES